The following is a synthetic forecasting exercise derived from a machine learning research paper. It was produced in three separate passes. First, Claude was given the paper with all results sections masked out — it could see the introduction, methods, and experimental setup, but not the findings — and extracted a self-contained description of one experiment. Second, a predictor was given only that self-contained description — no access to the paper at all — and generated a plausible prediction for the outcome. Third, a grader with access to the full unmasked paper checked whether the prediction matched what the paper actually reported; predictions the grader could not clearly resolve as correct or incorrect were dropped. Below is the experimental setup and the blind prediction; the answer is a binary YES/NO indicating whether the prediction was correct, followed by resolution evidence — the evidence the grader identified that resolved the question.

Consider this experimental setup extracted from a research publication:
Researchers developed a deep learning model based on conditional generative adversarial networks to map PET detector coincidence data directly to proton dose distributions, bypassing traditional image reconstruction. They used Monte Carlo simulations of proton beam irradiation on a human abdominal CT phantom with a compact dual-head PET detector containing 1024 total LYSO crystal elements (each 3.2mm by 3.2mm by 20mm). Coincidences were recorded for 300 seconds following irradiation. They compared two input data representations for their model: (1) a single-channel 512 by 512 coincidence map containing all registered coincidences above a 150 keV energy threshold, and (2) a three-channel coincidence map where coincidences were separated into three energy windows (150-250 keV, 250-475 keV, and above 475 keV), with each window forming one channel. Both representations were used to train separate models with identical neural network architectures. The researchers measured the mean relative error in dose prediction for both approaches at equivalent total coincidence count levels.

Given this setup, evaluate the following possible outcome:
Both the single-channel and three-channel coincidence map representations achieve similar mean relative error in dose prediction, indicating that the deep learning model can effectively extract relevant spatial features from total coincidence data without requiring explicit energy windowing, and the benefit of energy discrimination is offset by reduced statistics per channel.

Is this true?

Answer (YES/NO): NO